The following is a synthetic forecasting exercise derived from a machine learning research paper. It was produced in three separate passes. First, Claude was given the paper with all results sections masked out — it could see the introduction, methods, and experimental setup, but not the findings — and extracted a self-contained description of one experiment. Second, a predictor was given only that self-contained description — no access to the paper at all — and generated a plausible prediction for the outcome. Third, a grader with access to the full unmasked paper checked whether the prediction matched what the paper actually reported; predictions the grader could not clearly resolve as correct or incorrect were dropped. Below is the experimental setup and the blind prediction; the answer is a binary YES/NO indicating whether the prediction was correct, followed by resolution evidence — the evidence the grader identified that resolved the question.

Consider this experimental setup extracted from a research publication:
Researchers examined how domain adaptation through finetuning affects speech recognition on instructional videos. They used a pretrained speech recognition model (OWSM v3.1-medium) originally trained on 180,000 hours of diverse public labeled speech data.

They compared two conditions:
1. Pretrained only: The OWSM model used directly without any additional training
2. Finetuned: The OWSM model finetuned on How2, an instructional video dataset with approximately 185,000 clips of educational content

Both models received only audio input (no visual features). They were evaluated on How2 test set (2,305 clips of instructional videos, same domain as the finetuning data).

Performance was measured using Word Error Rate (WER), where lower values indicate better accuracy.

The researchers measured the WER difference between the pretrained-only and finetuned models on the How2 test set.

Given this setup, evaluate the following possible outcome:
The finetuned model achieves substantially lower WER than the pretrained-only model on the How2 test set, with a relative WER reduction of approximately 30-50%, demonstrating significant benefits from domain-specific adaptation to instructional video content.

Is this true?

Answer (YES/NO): NO